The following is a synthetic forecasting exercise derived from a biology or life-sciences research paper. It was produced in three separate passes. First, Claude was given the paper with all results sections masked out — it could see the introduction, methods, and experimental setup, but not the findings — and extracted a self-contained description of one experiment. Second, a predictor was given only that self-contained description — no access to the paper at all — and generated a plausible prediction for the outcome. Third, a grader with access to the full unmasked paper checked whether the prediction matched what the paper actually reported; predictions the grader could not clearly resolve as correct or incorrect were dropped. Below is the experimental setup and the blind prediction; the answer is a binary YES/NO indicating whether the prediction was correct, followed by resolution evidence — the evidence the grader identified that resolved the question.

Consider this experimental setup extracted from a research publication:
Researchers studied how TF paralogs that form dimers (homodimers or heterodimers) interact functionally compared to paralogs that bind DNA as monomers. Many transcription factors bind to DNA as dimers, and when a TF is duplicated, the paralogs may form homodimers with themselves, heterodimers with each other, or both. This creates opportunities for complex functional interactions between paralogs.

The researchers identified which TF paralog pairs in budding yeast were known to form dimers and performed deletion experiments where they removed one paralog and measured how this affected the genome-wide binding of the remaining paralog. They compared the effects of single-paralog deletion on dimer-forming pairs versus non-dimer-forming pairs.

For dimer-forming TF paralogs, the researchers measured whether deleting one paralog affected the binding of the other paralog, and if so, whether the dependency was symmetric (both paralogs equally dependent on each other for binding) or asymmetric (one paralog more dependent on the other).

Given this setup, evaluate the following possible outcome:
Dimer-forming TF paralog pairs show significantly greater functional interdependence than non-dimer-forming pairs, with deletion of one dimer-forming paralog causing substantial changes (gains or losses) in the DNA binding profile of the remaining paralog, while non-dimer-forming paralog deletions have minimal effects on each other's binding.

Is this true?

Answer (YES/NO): YES